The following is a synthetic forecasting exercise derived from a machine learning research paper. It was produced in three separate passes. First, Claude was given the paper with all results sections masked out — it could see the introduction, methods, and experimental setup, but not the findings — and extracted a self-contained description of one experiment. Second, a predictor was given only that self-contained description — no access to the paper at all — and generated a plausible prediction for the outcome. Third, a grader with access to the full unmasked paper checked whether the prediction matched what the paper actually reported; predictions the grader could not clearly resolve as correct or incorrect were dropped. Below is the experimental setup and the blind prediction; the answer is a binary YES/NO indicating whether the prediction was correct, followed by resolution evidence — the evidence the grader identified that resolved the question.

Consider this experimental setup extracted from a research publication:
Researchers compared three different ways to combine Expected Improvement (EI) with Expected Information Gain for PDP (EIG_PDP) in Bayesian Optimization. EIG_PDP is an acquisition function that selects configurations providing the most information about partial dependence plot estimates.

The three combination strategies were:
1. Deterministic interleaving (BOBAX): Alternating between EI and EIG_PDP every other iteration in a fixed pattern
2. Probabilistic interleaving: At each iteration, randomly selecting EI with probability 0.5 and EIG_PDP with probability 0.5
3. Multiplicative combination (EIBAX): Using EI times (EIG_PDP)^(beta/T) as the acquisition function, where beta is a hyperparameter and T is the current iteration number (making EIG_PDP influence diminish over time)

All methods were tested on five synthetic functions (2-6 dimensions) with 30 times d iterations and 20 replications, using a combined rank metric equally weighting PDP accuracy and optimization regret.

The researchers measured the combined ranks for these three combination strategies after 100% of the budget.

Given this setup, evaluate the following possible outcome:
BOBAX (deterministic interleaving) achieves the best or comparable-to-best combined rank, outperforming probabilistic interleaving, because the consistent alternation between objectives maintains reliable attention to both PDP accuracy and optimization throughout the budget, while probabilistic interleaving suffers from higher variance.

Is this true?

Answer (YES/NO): YES